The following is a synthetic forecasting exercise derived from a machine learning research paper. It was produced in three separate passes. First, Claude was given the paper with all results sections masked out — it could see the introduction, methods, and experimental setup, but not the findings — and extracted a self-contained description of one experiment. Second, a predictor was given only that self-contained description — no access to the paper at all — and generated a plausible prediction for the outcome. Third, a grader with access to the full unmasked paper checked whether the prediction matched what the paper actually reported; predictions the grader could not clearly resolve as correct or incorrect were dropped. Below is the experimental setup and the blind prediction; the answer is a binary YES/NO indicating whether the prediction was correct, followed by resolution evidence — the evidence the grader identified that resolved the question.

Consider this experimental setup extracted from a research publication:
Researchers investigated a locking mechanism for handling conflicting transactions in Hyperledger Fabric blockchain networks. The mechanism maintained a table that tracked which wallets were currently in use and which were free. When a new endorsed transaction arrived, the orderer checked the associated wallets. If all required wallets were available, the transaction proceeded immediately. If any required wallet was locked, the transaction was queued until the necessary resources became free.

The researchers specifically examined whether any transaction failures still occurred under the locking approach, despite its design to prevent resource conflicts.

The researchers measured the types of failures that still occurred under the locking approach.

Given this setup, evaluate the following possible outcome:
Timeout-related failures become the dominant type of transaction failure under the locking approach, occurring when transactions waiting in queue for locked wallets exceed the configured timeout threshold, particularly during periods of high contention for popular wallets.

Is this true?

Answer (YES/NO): NO